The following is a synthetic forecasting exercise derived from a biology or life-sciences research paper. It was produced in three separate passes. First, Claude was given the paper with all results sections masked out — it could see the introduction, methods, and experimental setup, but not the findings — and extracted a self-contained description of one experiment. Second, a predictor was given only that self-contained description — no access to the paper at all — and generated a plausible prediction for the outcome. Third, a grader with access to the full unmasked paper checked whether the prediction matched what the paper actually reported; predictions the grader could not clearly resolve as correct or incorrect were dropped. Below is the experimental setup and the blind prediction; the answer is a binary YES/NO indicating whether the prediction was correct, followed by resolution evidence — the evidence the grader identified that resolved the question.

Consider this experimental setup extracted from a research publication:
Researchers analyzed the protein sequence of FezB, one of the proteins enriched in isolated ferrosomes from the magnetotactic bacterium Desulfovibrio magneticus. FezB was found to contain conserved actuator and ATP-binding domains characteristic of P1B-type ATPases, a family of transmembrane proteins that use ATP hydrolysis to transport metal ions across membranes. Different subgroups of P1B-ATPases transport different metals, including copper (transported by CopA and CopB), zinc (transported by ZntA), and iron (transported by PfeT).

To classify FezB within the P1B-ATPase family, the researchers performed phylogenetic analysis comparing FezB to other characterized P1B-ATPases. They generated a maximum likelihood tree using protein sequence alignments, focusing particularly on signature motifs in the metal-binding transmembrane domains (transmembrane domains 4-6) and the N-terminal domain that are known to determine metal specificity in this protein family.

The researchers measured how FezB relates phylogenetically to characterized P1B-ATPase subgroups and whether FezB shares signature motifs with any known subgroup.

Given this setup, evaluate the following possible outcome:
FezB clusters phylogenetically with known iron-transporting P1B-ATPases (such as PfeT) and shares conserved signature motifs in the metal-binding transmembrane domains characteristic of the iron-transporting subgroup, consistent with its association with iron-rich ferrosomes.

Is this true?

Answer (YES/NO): NO